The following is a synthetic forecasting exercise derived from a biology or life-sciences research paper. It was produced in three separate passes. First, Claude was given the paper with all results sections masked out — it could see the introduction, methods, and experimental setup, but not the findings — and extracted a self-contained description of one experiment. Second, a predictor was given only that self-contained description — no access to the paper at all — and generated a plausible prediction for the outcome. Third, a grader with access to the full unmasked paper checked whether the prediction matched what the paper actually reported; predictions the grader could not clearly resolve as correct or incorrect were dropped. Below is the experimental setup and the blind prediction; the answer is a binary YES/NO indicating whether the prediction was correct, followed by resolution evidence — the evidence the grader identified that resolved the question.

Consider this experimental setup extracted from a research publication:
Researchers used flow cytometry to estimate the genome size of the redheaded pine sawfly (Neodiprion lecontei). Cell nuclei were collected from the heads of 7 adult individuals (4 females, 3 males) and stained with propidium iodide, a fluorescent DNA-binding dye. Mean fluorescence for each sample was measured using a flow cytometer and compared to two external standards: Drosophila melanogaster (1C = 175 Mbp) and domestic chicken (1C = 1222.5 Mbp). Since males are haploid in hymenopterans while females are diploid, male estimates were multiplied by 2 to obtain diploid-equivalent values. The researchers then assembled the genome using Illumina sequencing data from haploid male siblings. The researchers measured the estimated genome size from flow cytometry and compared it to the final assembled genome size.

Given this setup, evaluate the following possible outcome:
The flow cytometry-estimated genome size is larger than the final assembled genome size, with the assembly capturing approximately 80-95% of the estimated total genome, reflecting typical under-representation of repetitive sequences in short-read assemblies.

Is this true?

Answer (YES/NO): NO